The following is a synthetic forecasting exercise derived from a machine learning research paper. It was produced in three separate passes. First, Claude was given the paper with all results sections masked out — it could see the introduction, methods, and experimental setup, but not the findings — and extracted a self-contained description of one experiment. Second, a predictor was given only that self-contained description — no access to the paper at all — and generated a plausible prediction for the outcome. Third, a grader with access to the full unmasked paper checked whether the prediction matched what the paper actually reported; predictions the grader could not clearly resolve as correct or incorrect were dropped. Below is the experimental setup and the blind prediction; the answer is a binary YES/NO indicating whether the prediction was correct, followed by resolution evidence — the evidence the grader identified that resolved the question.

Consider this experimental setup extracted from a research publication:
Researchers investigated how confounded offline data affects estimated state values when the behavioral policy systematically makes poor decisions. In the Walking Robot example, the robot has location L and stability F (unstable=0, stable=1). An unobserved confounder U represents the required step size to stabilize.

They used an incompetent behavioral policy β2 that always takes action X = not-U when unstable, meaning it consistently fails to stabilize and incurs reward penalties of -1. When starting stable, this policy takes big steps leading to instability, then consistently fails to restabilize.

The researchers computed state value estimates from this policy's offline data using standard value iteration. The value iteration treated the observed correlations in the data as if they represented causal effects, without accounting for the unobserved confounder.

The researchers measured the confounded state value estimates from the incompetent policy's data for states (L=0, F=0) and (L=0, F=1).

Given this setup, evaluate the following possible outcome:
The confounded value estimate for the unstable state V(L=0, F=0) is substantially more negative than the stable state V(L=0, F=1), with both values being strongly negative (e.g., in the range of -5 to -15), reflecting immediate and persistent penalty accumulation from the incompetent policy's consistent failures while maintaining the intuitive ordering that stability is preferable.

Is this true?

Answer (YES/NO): NO